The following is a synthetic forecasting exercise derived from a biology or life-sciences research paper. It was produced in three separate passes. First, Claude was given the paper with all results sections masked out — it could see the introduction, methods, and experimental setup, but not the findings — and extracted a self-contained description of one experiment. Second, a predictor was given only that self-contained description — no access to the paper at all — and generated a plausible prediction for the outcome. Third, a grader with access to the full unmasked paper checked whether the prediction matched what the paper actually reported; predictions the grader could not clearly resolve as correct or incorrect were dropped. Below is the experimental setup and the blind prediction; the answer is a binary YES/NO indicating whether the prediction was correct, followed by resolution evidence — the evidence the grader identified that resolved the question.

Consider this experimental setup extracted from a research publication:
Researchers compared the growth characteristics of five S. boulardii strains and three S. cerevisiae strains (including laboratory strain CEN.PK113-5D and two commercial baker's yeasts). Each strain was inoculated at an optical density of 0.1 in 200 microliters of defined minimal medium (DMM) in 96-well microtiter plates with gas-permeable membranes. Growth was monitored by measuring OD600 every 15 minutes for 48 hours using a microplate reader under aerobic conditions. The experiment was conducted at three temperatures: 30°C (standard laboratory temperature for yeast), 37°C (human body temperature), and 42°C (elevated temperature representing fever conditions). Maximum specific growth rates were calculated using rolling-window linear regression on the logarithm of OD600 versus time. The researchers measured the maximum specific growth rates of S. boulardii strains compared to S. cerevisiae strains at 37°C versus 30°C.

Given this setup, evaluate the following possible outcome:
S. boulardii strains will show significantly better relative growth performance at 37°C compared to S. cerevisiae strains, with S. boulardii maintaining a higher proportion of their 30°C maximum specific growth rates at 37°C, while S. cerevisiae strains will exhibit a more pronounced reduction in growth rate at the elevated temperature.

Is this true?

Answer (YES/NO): NO